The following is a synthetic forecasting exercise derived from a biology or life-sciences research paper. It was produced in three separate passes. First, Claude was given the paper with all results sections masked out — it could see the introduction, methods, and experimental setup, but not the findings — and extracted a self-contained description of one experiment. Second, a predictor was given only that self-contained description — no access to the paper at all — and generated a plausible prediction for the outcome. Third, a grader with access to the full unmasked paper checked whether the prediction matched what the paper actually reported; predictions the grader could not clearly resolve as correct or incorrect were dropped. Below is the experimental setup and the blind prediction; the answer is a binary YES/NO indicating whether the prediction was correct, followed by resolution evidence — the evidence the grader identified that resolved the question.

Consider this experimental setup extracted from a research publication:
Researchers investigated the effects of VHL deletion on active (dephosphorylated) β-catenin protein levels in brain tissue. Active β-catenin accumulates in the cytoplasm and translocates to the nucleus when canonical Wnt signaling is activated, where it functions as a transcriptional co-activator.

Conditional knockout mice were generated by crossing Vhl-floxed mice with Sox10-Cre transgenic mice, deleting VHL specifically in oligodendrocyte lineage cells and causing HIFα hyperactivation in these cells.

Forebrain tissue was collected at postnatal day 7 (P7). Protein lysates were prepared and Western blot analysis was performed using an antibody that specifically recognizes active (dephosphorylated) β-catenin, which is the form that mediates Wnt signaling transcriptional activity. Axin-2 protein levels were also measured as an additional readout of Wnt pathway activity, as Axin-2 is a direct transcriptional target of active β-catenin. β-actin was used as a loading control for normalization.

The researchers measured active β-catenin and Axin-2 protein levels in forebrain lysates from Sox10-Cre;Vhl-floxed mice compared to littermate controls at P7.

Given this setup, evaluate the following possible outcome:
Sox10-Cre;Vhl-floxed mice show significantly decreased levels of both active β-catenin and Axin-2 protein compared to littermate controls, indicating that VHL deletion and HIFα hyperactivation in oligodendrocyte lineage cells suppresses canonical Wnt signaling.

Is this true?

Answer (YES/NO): NO